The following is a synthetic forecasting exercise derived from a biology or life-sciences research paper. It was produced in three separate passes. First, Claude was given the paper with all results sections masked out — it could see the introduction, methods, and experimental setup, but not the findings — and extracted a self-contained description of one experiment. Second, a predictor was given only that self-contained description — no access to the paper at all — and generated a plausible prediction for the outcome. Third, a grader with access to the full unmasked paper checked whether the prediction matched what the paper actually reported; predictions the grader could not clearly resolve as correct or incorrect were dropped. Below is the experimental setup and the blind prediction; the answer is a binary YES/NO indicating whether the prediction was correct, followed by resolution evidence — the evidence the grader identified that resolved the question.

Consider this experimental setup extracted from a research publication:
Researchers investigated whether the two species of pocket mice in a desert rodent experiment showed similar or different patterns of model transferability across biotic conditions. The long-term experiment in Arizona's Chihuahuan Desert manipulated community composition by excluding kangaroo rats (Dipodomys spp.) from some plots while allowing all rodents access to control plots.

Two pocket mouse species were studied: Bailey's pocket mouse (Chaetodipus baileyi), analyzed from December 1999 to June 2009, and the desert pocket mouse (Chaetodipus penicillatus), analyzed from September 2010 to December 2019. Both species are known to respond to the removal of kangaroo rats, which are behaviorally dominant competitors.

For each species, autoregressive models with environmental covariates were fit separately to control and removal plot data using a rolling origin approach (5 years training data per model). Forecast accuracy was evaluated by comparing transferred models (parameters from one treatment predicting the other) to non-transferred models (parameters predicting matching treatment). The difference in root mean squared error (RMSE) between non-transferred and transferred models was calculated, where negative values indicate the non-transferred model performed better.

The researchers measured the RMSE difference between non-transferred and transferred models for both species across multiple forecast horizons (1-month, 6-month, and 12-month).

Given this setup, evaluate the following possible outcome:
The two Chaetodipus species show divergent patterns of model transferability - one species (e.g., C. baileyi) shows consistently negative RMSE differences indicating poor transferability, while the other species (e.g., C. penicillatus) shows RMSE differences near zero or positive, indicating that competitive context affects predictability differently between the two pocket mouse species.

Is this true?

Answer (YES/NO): YES